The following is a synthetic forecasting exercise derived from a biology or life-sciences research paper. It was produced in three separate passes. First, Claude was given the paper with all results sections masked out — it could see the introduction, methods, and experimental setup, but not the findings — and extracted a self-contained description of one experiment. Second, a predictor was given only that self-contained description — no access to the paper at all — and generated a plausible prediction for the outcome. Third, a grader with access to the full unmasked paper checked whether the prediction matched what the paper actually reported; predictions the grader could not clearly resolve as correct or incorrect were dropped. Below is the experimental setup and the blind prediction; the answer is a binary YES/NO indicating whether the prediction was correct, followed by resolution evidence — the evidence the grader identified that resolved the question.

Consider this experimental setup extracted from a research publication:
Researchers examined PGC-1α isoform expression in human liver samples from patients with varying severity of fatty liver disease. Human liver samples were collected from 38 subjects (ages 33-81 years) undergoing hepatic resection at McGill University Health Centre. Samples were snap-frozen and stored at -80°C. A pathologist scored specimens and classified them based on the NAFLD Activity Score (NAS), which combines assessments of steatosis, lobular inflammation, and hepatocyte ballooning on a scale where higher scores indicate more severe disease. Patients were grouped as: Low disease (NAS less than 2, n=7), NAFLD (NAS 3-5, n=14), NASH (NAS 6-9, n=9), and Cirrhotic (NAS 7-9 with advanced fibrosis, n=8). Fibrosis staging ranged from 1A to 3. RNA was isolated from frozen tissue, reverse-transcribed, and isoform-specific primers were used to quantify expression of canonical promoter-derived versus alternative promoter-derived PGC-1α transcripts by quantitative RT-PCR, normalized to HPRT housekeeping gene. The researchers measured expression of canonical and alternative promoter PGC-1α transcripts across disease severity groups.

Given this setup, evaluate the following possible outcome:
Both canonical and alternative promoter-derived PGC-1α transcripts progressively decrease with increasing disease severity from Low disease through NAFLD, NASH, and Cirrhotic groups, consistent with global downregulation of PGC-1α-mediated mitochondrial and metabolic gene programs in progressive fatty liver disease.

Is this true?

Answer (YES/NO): NO